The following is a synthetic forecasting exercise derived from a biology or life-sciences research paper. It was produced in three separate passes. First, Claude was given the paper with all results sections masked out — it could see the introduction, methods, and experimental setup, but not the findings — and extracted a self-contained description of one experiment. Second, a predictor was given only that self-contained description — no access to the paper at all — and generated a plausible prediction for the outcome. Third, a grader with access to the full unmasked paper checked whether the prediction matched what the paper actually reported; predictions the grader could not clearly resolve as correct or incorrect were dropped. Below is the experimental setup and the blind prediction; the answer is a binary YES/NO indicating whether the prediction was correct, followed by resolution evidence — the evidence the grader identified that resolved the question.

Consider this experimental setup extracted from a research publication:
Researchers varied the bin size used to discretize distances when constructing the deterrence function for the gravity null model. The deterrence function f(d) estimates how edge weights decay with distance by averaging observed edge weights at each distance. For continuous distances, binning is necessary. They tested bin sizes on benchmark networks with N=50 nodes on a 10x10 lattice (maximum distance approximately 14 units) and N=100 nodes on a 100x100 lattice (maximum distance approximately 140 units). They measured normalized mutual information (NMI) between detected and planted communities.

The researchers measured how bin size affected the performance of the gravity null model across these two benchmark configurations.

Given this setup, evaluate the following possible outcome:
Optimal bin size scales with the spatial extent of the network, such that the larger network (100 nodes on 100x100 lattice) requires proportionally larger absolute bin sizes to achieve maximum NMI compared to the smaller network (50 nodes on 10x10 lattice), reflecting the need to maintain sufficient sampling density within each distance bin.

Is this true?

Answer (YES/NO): NO